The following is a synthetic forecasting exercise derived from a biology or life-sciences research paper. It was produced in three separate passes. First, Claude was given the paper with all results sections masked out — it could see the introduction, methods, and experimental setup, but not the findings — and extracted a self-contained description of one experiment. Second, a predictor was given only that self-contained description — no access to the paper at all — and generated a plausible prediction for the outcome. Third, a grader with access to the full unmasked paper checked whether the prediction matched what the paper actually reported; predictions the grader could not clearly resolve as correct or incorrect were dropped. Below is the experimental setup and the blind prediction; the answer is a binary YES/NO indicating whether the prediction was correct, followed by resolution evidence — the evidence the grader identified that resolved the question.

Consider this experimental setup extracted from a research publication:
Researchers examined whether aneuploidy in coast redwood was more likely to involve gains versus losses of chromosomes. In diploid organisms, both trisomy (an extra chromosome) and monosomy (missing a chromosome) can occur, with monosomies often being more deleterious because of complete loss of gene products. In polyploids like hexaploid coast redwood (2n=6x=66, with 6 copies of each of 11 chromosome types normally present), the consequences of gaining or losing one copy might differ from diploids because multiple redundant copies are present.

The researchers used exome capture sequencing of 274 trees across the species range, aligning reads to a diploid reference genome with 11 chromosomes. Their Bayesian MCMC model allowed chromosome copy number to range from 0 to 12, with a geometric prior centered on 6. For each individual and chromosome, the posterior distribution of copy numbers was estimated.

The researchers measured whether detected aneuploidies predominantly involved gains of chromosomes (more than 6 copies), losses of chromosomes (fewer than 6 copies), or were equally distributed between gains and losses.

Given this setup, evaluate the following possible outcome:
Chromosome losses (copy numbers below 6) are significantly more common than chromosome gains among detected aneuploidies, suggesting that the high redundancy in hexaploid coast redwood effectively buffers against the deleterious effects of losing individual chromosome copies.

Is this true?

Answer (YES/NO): NO